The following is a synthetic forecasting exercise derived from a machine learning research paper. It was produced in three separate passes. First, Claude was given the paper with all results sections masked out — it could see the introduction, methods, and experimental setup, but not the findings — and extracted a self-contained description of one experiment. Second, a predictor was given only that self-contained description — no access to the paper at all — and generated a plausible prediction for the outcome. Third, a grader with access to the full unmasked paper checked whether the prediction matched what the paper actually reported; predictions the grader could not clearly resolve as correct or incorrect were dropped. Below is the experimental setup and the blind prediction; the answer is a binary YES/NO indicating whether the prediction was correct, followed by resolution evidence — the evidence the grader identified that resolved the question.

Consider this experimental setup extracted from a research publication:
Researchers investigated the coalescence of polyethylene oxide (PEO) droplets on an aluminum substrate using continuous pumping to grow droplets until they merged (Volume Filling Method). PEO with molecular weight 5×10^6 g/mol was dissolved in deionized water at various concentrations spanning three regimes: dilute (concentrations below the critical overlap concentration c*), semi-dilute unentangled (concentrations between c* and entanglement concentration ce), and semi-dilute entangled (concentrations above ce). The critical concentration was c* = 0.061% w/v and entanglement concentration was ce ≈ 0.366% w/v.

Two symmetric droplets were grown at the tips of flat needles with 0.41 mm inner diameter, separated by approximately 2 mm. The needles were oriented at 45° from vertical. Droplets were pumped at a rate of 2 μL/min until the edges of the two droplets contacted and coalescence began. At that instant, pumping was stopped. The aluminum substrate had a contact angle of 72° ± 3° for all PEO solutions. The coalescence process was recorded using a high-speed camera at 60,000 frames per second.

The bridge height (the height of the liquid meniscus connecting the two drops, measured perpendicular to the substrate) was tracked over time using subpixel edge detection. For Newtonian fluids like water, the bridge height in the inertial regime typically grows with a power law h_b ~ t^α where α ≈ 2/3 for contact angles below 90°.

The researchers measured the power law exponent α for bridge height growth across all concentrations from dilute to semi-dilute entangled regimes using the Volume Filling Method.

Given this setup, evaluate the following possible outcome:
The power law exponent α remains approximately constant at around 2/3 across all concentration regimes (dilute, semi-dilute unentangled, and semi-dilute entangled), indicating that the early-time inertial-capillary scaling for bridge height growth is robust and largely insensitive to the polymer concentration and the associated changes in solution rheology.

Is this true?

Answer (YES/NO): NO